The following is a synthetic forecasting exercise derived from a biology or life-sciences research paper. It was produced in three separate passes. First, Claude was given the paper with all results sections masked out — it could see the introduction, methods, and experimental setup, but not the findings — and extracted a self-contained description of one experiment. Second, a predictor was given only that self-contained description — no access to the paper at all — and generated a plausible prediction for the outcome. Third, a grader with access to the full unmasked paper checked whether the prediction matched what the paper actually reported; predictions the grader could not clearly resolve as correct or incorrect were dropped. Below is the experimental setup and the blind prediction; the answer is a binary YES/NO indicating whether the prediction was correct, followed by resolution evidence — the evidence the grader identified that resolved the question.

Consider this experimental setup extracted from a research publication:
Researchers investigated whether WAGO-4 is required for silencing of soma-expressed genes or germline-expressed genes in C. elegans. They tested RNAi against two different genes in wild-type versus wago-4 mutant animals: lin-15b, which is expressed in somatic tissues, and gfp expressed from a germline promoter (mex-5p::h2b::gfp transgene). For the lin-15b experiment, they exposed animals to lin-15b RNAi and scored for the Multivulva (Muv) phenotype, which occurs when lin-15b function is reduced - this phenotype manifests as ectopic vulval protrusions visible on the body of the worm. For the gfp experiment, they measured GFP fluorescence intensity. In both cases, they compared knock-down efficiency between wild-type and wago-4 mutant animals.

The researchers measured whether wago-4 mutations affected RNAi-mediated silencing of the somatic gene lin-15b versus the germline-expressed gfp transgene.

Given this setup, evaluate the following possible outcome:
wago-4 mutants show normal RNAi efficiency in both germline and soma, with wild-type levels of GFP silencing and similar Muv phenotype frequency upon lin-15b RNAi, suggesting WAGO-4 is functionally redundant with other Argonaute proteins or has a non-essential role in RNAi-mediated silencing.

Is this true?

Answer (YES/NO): NO